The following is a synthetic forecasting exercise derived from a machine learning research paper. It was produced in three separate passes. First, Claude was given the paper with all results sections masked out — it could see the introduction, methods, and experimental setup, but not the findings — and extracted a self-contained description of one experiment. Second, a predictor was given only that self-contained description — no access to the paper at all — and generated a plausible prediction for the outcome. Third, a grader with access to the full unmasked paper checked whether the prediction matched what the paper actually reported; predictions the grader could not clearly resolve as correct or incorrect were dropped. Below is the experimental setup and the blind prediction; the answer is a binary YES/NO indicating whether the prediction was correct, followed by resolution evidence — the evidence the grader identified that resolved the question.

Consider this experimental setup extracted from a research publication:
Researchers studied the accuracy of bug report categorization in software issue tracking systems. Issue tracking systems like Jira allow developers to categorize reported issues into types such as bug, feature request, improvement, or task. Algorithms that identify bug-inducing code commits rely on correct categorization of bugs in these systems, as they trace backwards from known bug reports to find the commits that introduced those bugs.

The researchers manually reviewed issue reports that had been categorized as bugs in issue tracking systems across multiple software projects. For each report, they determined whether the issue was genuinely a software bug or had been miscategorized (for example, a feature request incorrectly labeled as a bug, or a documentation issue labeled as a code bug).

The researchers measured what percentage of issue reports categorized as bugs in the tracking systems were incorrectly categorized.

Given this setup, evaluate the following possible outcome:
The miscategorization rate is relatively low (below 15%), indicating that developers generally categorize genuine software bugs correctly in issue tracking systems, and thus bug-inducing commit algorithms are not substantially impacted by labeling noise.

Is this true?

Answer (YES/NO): NO